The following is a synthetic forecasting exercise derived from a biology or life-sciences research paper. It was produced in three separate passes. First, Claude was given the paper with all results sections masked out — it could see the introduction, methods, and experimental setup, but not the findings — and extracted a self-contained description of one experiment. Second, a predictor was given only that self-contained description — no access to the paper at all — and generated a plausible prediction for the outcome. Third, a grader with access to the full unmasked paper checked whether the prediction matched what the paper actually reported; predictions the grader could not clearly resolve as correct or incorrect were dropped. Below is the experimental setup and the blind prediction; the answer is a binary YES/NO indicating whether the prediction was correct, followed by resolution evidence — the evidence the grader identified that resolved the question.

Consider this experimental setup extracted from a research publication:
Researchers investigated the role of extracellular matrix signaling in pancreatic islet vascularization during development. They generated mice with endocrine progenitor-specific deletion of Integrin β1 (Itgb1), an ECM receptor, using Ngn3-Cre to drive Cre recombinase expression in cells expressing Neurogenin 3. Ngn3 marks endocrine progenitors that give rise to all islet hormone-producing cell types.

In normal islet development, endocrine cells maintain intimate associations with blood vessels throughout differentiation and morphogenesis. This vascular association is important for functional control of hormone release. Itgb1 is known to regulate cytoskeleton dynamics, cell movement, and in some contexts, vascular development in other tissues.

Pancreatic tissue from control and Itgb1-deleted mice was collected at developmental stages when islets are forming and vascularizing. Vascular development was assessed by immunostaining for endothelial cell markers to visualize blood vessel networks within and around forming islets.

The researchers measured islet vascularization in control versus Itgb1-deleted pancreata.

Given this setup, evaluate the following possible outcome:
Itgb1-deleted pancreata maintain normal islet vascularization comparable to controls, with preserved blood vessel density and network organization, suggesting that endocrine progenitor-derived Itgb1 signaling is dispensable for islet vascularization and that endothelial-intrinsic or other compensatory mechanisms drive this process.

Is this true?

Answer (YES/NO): NO